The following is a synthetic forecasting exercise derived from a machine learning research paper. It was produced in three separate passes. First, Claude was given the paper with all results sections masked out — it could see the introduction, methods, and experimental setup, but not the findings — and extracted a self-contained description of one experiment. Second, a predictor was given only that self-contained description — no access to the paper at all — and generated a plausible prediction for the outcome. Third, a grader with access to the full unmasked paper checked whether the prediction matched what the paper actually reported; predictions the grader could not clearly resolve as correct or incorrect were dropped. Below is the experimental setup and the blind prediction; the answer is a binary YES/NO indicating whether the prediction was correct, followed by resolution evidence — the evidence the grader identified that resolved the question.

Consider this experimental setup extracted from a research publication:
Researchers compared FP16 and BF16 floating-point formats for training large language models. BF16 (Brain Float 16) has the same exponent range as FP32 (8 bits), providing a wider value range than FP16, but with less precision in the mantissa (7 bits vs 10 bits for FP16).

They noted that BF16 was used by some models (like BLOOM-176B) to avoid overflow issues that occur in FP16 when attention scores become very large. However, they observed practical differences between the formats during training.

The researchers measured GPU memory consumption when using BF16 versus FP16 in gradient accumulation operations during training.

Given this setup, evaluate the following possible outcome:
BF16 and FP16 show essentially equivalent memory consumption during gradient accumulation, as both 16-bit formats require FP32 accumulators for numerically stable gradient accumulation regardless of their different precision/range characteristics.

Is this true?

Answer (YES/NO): NO